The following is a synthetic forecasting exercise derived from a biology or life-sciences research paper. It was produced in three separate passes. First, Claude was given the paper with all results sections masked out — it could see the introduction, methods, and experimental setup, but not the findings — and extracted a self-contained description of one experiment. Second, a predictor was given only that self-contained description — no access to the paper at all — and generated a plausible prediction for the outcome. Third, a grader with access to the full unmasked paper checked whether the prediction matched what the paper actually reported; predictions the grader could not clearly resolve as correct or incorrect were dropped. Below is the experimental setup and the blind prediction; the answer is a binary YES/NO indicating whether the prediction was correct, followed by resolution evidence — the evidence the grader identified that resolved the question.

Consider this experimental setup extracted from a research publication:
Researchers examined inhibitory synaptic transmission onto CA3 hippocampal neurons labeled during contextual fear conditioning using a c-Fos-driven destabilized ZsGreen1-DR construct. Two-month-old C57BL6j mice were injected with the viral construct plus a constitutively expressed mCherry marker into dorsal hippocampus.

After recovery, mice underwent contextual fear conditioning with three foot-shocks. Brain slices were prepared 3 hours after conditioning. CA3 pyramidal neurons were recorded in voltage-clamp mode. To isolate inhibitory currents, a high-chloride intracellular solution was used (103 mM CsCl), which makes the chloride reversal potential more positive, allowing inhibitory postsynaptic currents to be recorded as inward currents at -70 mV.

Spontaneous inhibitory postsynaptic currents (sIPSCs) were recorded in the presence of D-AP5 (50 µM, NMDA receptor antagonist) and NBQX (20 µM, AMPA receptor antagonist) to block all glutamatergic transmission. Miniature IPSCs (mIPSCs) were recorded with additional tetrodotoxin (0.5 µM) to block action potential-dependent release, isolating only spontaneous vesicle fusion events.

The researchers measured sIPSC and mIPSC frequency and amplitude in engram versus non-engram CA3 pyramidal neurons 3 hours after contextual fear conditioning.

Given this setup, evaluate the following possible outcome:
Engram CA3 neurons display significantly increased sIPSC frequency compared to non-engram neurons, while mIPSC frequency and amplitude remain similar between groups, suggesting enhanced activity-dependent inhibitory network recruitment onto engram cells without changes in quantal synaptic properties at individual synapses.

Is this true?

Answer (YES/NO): NO